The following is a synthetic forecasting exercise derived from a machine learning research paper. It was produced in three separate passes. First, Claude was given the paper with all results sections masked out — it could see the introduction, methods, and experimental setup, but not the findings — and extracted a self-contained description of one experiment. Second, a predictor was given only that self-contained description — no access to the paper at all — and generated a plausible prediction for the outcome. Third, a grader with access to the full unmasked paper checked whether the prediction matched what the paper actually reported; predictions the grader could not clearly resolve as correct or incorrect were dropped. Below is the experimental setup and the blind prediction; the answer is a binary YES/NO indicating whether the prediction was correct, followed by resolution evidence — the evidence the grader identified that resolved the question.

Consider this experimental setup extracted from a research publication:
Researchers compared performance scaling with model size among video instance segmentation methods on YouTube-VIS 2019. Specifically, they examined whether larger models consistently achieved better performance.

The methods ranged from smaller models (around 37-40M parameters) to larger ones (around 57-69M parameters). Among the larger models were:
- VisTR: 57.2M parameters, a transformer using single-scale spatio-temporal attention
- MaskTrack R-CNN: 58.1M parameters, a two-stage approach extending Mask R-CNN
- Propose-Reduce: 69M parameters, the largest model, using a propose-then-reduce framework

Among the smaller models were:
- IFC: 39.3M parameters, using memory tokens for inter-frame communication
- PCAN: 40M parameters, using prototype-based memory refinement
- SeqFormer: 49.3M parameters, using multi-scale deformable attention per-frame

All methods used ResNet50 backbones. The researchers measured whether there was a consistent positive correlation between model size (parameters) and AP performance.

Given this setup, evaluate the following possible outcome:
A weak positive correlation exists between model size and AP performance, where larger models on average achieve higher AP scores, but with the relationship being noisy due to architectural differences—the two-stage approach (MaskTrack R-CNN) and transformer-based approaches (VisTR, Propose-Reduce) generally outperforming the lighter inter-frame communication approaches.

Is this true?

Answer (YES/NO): NO